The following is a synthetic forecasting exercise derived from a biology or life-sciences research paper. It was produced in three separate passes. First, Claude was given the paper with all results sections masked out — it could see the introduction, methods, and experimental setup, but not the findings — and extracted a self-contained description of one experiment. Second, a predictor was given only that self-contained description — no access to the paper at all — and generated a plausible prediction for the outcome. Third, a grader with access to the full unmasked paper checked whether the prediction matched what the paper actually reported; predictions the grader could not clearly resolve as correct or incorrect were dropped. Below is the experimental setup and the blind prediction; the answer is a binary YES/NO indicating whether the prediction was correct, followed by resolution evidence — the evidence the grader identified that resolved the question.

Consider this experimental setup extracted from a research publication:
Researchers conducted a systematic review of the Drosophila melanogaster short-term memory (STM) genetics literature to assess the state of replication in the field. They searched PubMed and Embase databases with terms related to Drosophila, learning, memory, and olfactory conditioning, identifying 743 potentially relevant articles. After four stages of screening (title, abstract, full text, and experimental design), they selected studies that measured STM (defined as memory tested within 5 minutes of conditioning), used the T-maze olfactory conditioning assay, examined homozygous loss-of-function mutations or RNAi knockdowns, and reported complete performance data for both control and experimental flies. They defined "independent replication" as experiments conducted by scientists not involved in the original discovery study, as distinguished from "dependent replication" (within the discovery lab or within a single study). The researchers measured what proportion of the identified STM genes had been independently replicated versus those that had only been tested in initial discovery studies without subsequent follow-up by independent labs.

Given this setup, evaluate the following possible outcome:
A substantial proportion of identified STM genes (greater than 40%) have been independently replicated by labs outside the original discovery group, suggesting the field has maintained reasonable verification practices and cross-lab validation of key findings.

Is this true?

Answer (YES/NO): NO